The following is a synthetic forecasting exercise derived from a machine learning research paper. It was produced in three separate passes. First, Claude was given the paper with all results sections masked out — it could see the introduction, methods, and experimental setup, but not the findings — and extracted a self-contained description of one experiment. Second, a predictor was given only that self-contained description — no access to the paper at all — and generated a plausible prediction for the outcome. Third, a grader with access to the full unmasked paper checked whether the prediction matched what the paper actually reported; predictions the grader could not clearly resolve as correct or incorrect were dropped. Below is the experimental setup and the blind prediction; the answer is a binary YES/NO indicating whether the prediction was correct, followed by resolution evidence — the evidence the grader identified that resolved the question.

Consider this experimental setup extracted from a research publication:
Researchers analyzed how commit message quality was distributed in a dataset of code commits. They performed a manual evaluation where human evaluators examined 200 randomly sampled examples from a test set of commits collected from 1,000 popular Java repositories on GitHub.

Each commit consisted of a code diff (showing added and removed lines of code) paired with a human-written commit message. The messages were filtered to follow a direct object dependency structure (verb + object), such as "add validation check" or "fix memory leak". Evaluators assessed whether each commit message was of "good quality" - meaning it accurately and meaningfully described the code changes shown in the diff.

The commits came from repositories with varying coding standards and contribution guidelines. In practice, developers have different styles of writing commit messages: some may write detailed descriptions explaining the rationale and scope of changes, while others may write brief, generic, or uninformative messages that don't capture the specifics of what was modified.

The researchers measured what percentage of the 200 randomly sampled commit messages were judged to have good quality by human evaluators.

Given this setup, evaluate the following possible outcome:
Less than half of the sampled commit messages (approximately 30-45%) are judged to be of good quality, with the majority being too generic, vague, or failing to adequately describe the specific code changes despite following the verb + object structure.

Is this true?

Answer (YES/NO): YES